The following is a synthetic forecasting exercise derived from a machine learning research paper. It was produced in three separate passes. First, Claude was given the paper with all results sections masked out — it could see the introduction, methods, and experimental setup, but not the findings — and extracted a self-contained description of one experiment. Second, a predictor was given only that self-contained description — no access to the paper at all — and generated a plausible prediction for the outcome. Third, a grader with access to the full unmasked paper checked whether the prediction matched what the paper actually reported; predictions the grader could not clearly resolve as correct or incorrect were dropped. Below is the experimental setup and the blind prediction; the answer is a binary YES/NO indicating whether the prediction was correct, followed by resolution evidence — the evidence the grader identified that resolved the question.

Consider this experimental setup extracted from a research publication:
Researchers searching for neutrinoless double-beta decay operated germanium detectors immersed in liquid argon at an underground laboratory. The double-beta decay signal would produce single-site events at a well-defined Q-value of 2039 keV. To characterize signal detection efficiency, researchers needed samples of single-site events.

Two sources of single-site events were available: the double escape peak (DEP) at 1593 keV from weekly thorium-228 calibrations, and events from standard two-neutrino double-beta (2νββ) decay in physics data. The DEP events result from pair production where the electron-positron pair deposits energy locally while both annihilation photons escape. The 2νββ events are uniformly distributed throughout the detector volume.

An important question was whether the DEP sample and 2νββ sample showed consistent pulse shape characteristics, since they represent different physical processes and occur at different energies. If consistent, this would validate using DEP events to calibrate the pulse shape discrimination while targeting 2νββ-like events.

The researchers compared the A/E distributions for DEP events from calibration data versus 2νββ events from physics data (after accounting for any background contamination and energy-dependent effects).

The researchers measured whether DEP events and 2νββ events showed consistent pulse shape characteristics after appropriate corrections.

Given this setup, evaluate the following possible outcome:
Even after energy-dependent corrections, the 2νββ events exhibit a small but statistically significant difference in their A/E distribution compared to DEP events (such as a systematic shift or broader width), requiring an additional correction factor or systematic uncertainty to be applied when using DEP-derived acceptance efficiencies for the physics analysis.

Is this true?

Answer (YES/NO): YES